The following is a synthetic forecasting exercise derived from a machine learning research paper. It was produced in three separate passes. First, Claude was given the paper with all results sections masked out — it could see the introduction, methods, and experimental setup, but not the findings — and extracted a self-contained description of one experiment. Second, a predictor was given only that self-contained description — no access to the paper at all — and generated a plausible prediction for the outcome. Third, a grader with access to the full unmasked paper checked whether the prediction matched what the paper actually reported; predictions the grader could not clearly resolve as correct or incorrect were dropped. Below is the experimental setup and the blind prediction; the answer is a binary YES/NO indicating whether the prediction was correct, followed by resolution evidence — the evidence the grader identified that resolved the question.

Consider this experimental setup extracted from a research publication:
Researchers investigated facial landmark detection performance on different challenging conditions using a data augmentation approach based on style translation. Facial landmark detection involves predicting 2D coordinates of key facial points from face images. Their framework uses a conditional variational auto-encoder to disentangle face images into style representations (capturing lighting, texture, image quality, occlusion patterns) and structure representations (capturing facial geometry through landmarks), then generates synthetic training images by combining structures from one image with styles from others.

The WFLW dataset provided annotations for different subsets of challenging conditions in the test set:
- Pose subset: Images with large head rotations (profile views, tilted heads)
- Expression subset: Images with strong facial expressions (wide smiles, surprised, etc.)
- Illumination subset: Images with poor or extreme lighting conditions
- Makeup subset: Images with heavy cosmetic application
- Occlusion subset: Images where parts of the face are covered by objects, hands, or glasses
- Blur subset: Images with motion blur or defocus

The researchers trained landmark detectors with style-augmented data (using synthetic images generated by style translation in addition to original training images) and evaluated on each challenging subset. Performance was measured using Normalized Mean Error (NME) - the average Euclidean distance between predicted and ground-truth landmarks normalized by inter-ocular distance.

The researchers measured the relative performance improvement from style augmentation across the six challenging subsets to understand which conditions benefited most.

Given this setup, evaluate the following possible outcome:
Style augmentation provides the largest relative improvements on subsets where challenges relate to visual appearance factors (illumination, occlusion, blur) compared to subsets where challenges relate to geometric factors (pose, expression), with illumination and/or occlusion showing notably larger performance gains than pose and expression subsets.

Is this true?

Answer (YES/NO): NO